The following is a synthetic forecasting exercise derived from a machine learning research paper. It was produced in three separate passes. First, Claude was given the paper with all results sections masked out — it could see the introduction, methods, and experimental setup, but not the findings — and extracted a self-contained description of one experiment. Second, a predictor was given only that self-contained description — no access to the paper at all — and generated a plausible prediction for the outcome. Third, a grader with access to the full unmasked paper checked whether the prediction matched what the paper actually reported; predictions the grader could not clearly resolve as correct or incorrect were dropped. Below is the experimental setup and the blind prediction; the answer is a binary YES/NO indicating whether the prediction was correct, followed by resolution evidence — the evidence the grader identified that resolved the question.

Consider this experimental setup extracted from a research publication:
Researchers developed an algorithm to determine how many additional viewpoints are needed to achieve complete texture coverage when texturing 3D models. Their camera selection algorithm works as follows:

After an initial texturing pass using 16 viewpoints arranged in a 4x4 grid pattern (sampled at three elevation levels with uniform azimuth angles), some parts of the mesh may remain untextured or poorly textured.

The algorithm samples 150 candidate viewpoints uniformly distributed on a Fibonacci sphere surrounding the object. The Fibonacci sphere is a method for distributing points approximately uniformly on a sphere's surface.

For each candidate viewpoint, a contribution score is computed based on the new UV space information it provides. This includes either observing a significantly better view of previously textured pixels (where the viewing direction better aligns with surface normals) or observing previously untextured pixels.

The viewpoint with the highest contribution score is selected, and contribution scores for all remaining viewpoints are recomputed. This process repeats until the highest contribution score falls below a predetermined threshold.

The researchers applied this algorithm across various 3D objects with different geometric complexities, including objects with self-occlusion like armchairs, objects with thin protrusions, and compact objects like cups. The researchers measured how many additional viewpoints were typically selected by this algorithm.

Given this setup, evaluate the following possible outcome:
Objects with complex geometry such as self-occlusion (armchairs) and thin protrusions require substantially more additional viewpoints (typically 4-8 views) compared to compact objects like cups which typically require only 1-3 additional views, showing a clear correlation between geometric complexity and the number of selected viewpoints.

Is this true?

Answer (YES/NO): NO